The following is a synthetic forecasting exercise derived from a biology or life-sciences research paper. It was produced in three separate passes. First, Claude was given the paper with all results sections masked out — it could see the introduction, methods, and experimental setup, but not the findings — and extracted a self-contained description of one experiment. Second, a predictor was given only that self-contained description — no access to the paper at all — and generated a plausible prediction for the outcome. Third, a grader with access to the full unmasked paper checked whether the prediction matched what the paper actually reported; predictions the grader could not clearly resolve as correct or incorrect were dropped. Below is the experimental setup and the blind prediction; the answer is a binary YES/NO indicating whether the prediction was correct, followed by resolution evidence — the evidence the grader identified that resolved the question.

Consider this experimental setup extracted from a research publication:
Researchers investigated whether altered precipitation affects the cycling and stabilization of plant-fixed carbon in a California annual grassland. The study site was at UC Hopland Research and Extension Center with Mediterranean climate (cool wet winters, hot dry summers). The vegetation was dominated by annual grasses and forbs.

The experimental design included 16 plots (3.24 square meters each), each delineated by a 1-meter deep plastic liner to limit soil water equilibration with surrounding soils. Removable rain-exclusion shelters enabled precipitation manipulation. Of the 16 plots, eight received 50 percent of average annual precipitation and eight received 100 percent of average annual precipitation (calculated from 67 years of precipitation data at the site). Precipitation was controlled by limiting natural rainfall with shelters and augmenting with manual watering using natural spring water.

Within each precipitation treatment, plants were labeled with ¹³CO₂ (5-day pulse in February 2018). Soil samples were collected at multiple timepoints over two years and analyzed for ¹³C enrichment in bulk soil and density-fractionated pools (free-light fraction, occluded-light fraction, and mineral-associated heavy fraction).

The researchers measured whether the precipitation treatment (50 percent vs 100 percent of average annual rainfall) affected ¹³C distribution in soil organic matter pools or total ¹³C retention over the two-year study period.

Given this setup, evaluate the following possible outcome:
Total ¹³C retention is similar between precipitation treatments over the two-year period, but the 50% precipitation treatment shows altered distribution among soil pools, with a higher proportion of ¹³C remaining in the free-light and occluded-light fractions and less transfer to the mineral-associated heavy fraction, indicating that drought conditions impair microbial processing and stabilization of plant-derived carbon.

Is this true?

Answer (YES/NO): NO